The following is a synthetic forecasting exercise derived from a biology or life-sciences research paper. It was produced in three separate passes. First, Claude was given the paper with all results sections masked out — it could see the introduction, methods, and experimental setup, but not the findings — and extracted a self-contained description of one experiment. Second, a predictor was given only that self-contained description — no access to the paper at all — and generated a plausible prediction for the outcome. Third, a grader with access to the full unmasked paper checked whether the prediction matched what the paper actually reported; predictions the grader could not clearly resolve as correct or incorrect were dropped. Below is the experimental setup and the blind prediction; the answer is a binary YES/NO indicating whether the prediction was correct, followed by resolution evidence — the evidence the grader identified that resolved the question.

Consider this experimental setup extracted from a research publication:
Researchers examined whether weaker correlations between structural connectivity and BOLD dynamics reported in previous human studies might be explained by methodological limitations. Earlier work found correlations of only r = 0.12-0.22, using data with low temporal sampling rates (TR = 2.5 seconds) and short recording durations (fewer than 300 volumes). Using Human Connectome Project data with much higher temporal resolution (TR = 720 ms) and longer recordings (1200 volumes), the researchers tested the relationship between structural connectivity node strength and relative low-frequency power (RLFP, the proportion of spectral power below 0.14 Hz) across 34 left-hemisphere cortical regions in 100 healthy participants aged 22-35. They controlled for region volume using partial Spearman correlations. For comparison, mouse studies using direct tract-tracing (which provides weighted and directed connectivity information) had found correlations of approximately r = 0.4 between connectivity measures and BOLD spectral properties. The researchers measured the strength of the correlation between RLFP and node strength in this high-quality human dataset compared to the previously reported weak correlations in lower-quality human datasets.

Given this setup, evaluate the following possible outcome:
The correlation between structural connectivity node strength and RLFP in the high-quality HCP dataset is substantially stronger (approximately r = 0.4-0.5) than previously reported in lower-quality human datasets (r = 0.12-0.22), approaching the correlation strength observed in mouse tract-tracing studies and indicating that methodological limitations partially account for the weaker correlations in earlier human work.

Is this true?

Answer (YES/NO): YES